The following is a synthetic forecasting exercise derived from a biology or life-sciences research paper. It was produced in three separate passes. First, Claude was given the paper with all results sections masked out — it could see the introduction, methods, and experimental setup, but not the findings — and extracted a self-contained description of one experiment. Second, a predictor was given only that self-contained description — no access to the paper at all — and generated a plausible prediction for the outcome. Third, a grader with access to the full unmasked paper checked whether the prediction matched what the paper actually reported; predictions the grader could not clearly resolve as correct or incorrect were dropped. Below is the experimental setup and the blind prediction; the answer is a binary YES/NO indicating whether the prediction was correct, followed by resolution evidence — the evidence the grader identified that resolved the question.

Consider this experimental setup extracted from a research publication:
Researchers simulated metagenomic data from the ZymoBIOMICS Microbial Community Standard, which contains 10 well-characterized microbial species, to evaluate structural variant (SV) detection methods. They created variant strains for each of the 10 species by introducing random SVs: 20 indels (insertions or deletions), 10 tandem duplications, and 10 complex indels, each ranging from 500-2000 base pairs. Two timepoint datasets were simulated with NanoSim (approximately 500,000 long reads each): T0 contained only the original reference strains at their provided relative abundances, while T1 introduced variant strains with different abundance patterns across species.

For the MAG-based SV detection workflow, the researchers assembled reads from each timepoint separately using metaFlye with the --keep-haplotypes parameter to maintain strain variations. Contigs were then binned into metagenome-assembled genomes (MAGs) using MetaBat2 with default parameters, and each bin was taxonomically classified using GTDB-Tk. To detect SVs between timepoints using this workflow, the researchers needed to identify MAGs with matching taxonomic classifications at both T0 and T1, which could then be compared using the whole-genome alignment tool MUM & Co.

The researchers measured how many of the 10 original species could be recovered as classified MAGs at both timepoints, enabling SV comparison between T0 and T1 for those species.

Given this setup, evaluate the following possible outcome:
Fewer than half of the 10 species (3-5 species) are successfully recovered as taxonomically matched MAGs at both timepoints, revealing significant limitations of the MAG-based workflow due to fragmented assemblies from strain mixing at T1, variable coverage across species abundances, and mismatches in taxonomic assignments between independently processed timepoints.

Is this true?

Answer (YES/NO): NO